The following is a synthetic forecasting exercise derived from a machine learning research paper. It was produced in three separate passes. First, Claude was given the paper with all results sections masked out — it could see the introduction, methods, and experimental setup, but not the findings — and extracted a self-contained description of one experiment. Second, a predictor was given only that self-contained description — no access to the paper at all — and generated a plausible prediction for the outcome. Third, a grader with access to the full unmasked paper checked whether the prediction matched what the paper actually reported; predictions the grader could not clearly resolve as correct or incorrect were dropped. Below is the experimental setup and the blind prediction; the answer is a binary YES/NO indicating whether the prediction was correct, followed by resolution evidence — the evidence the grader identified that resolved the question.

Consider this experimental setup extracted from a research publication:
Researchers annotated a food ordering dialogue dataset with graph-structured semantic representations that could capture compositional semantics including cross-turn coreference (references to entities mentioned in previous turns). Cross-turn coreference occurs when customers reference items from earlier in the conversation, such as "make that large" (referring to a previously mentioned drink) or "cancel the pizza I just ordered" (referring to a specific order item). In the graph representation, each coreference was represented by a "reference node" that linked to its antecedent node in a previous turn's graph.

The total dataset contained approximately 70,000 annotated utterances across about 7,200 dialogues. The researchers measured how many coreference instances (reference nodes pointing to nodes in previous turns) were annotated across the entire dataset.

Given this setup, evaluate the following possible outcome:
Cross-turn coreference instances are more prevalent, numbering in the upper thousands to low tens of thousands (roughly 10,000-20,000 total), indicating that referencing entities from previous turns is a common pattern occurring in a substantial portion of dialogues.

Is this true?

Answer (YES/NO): NO